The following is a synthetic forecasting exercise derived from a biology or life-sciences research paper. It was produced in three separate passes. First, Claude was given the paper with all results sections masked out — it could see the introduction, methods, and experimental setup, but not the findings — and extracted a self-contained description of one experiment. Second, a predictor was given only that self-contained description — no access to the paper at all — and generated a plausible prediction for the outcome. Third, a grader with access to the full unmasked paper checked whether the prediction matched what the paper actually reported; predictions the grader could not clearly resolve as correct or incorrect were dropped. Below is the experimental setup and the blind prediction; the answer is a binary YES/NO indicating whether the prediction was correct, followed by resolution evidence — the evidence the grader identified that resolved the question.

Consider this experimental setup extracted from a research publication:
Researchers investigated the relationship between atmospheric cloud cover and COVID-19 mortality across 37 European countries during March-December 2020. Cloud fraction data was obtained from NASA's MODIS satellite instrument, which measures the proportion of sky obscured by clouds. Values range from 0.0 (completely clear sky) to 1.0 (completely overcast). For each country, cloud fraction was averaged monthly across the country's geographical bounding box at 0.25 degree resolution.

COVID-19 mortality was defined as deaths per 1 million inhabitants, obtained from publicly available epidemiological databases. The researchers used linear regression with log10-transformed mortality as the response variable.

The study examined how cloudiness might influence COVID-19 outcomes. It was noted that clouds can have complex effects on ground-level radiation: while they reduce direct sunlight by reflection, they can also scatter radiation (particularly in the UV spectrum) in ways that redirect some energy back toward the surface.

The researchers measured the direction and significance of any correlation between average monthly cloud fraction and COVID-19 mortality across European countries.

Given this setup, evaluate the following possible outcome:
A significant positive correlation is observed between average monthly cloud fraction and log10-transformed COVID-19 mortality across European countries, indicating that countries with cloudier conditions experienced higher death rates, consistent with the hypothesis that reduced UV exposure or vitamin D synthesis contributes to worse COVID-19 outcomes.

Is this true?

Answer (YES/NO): NO